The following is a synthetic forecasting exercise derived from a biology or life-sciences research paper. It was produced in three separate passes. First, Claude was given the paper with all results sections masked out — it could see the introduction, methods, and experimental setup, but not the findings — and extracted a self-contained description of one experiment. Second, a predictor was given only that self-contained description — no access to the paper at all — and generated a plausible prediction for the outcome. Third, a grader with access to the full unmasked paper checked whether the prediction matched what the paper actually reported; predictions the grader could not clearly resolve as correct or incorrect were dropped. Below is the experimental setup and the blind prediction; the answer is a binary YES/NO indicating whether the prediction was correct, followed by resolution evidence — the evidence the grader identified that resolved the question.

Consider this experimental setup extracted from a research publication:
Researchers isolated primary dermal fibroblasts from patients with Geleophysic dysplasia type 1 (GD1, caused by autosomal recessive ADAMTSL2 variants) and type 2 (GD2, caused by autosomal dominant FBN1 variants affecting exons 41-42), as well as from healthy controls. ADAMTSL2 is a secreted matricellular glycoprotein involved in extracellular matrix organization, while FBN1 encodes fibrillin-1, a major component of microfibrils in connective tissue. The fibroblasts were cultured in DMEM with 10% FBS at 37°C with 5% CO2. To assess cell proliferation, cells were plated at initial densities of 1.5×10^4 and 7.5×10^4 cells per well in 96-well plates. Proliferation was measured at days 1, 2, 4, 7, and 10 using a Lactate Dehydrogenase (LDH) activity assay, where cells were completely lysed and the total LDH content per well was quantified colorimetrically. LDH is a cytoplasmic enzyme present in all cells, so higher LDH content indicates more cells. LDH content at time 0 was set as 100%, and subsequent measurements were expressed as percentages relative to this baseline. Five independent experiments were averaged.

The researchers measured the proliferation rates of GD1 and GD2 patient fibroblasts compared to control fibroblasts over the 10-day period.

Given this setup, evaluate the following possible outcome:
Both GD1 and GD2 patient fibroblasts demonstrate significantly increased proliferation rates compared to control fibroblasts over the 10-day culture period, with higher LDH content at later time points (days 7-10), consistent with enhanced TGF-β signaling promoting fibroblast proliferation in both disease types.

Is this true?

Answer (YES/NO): NO